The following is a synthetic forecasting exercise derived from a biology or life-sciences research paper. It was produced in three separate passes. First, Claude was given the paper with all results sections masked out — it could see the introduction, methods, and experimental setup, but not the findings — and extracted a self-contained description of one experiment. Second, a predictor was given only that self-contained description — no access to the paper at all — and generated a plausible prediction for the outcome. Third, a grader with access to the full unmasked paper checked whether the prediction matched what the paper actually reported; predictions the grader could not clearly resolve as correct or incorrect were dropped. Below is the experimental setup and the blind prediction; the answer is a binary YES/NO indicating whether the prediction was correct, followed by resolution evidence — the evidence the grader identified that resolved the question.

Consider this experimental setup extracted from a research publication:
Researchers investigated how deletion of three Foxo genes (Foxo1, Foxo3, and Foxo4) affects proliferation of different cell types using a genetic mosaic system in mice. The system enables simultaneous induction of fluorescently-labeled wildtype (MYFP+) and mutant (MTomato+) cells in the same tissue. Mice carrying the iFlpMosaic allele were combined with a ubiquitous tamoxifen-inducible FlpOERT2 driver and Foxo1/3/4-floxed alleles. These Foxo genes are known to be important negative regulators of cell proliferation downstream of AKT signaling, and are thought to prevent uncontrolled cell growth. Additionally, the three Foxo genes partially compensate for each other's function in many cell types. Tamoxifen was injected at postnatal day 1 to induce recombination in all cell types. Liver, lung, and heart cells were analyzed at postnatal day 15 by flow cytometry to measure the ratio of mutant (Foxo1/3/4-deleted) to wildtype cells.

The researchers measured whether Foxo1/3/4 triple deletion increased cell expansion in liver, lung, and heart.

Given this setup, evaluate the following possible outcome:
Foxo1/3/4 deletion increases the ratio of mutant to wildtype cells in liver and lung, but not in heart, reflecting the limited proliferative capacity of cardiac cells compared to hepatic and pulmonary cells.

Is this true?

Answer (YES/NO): NO